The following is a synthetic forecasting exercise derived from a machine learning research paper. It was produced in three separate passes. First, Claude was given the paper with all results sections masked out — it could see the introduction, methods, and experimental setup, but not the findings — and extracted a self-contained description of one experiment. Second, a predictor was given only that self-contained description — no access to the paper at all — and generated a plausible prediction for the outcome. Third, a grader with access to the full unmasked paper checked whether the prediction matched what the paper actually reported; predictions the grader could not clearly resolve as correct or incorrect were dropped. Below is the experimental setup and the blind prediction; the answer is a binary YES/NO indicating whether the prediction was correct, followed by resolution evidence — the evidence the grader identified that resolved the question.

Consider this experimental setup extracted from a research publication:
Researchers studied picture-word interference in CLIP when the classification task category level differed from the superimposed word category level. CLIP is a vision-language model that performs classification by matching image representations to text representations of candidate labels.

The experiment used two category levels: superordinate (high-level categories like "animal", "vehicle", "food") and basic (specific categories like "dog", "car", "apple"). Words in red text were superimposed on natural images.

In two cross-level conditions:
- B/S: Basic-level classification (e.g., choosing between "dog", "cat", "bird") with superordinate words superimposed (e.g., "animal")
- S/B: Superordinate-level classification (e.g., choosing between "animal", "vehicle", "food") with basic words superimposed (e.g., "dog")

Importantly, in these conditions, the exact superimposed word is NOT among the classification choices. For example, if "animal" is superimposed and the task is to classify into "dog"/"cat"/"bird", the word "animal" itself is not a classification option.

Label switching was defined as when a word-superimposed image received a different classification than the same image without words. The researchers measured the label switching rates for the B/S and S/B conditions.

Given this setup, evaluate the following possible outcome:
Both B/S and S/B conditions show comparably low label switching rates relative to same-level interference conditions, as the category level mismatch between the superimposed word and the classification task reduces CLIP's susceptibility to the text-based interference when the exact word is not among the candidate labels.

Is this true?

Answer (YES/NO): NO